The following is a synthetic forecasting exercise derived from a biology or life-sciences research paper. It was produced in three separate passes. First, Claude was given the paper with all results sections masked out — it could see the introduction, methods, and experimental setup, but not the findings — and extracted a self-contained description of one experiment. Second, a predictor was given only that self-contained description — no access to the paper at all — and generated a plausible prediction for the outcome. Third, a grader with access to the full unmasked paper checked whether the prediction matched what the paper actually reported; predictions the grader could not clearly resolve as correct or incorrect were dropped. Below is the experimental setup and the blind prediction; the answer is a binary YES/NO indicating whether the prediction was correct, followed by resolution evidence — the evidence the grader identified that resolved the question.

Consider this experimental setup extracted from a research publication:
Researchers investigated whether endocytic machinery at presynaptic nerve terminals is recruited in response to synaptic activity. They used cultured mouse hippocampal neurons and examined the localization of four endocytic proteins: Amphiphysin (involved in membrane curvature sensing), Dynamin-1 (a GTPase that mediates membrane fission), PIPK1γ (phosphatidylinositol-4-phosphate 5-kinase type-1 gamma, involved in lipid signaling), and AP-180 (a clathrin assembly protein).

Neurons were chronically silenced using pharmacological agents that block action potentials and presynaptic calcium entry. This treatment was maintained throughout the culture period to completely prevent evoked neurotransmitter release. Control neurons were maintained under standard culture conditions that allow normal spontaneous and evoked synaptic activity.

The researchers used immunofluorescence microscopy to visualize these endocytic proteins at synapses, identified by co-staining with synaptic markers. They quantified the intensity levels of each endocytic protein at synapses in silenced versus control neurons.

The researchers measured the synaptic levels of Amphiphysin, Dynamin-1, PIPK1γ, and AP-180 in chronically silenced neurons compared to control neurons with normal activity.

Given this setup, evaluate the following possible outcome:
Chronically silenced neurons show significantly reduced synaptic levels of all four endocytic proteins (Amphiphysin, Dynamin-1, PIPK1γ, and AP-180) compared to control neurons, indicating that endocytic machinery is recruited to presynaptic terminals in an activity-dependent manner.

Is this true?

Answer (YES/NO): NO